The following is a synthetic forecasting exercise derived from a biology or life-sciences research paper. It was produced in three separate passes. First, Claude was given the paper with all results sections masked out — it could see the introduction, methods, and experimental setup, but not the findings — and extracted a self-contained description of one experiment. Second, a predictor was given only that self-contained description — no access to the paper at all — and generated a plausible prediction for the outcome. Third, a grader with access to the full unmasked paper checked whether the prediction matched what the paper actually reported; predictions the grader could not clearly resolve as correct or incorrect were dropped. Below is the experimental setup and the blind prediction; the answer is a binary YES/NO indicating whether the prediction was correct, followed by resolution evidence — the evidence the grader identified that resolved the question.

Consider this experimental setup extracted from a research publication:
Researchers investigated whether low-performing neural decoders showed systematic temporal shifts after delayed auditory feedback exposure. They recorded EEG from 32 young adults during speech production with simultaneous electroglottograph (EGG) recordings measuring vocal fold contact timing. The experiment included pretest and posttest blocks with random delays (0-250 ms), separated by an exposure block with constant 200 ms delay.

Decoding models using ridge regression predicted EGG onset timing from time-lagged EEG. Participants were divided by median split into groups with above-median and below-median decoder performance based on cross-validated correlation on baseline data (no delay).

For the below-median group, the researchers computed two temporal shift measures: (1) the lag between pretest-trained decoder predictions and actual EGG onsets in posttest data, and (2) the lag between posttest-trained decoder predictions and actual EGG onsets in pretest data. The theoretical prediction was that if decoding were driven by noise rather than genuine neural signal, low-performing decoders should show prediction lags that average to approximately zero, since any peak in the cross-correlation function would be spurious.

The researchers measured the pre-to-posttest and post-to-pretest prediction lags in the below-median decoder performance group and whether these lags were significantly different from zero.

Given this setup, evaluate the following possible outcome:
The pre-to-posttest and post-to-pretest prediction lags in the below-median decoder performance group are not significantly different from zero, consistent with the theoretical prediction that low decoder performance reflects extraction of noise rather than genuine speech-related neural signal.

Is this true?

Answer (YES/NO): YES